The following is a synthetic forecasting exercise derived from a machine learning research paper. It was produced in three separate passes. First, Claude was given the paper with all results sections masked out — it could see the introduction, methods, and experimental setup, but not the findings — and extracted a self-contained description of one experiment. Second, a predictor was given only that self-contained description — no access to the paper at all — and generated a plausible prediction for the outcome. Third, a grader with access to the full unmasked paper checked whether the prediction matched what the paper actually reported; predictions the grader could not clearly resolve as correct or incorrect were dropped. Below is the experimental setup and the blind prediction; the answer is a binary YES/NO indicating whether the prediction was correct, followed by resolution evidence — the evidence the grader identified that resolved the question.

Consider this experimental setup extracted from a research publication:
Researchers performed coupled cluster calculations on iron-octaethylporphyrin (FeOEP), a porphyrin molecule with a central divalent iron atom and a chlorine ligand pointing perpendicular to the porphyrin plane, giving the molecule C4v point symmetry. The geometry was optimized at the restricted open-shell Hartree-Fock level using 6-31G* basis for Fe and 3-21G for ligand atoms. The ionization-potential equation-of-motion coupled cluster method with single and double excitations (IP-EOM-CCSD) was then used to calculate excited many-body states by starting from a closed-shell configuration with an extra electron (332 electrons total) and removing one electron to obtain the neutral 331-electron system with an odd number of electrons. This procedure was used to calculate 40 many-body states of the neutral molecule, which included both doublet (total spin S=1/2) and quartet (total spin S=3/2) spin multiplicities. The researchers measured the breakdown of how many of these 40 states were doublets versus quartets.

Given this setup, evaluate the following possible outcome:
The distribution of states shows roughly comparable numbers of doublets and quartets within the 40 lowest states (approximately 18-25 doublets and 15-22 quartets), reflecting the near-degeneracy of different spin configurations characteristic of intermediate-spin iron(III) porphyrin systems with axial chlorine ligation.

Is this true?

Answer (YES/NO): NO